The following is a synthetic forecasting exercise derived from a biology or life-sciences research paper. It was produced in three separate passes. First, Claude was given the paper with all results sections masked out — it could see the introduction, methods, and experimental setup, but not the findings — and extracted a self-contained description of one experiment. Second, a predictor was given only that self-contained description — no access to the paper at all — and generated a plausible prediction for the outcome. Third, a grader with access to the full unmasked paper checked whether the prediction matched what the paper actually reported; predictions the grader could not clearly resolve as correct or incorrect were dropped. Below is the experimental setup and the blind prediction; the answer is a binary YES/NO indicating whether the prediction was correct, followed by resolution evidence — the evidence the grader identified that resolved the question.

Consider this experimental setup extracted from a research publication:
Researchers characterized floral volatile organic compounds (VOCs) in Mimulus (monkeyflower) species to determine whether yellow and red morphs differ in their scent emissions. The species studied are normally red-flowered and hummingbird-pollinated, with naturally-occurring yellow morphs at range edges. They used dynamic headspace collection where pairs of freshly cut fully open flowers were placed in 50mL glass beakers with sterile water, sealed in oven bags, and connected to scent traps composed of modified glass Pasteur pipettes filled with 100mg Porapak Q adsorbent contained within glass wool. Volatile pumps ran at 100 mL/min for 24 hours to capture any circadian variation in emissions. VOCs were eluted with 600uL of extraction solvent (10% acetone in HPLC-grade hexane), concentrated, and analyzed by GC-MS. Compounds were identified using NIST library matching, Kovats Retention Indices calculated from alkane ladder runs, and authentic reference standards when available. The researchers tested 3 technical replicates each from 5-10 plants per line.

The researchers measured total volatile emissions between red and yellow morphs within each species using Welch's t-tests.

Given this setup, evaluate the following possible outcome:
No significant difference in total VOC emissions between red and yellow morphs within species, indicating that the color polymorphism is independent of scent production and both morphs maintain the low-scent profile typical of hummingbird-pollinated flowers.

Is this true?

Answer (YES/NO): NO